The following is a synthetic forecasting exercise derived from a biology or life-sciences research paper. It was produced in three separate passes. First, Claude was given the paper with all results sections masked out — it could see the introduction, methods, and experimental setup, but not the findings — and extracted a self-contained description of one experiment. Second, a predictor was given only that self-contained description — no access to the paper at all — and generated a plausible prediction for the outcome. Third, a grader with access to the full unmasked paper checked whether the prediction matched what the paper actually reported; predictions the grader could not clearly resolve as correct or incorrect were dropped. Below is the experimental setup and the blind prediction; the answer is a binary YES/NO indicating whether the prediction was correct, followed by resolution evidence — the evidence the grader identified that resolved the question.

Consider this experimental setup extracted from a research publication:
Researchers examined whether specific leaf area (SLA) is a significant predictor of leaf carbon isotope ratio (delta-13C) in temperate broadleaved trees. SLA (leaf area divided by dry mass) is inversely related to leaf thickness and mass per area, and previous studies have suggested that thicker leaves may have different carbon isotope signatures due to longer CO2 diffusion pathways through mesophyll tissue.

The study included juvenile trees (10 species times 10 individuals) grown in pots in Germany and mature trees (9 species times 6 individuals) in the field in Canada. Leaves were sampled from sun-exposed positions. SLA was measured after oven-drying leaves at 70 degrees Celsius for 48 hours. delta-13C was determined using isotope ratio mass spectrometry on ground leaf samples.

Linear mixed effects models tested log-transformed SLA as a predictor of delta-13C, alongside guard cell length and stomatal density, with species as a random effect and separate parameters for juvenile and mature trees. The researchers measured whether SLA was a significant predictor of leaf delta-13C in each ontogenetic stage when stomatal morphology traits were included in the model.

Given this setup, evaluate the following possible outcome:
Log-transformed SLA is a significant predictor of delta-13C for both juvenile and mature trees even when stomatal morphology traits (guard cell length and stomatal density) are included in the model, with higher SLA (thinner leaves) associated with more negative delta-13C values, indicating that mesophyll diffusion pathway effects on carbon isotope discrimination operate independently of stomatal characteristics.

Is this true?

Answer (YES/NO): NO